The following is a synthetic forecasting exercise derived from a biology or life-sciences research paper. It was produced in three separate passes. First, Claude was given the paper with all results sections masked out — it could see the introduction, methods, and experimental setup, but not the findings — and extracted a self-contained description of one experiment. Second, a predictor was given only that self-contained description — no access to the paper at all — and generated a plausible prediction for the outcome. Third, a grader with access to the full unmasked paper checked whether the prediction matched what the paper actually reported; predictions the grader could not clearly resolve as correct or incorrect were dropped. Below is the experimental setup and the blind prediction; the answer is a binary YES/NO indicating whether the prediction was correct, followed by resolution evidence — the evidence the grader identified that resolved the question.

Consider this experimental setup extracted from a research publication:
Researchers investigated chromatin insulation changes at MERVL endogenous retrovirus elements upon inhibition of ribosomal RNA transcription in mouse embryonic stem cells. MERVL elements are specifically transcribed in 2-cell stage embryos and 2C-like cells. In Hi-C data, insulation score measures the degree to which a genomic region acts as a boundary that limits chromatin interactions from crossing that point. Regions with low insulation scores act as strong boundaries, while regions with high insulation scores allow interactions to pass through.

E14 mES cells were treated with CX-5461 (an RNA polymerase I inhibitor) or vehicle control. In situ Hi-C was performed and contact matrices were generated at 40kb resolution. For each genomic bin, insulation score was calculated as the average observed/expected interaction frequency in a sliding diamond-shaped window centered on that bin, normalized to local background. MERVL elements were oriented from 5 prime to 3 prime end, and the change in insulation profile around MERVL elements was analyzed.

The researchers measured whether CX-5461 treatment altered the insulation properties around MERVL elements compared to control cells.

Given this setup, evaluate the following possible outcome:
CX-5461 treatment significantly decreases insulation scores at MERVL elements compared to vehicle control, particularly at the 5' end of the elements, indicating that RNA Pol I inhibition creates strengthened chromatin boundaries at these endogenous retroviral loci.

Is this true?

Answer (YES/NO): NO